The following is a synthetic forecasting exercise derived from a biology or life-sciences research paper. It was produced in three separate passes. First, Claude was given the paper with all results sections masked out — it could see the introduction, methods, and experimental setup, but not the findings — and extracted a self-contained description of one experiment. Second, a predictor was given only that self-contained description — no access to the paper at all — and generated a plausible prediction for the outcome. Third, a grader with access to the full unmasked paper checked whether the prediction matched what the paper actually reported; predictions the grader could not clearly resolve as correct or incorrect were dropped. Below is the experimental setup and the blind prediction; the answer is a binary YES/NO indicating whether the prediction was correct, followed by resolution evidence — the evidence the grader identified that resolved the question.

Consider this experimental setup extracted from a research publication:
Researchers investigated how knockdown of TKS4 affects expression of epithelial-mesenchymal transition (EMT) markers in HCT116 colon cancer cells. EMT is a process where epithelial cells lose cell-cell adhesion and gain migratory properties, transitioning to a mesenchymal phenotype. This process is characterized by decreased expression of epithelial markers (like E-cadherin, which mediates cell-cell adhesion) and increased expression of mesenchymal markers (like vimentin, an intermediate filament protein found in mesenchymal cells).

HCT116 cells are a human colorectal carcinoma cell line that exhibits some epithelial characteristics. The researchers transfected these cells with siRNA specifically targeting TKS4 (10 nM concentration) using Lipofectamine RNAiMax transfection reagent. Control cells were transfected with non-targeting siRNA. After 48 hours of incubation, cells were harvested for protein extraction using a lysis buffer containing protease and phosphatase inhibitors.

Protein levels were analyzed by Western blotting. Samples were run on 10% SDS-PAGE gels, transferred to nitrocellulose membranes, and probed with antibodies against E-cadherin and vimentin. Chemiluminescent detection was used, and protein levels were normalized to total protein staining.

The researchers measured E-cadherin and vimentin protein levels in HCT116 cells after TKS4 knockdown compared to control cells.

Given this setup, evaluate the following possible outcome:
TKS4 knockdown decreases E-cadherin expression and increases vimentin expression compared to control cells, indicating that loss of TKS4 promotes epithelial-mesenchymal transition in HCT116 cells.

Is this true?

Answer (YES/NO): NO